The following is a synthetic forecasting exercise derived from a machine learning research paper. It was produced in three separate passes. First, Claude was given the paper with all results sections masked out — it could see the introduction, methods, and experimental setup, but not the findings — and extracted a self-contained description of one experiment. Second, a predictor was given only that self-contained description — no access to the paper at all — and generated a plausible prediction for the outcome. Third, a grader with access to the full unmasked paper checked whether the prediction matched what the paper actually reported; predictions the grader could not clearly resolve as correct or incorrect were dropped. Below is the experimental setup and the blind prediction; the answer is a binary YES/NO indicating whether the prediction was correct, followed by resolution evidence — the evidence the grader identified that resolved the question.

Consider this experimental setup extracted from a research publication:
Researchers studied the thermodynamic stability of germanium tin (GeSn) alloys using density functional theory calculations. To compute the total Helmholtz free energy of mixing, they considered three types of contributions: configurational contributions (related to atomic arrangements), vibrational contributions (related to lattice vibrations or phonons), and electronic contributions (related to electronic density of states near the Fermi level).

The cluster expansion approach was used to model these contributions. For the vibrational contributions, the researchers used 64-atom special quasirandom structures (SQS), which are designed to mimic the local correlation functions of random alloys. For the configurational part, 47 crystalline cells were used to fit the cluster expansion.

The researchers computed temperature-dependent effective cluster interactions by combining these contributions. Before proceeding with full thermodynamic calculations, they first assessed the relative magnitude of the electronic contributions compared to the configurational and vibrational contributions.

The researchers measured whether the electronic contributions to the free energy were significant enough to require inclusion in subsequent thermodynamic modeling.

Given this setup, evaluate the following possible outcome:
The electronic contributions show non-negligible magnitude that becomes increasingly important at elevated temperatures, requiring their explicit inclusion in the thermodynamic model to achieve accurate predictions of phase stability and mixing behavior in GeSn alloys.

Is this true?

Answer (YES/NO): NO